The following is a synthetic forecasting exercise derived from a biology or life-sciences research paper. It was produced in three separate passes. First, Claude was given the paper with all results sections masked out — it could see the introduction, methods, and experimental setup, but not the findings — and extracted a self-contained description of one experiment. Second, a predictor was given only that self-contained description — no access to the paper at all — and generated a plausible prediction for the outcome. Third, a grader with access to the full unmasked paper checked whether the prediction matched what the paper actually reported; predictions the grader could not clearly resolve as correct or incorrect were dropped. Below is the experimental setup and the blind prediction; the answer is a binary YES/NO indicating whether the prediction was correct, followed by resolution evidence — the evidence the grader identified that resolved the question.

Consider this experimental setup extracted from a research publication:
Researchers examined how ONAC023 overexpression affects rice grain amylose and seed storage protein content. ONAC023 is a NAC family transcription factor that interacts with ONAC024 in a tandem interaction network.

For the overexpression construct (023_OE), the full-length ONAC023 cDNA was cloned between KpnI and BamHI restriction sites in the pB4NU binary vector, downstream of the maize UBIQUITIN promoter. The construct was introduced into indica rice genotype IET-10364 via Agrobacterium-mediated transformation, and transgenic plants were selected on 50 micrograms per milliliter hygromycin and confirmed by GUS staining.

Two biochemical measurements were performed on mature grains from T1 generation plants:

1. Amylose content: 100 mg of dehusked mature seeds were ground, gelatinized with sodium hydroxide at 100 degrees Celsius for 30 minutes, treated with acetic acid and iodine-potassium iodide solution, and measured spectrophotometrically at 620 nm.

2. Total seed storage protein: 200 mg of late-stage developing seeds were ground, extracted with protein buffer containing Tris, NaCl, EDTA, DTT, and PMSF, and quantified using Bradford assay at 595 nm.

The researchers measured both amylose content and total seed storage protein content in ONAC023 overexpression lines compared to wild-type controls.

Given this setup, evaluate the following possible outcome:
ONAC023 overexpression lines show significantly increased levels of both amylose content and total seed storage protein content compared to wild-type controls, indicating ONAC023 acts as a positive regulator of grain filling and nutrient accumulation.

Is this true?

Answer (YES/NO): NO